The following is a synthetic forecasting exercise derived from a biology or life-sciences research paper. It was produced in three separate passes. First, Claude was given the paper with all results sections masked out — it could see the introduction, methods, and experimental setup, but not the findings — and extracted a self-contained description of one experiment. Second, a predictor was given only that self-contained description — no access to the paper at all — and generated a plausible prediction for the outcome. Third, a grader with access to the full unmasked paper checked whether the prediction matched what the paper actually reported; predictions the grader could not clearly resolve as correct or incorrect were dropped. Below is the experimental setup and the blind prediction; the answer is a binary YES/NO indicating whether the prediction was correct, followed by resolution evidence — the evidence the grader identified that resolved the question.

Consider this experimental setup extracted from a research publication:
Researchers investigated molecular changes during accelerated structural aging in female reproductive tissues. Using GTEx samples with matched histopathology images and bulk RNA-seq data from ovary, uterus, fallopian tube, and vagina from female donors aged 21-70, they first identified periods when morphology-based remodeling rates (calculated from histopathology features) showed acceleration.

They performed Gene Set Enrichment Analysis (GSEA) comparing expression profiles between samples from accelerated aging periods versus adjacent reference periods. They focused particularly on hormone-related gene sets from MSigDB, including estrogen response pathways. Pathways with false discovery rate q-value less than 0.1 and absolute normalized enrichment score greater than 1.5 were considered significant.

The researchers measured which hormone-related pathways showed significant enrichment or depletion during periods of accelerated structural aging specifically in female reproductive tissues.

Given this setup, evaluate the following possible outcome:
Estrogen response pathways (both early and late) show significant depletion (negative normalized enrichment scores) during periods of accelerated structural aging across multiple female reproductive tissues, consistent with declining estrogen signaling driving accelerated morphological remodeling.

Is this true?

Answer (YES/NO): NO